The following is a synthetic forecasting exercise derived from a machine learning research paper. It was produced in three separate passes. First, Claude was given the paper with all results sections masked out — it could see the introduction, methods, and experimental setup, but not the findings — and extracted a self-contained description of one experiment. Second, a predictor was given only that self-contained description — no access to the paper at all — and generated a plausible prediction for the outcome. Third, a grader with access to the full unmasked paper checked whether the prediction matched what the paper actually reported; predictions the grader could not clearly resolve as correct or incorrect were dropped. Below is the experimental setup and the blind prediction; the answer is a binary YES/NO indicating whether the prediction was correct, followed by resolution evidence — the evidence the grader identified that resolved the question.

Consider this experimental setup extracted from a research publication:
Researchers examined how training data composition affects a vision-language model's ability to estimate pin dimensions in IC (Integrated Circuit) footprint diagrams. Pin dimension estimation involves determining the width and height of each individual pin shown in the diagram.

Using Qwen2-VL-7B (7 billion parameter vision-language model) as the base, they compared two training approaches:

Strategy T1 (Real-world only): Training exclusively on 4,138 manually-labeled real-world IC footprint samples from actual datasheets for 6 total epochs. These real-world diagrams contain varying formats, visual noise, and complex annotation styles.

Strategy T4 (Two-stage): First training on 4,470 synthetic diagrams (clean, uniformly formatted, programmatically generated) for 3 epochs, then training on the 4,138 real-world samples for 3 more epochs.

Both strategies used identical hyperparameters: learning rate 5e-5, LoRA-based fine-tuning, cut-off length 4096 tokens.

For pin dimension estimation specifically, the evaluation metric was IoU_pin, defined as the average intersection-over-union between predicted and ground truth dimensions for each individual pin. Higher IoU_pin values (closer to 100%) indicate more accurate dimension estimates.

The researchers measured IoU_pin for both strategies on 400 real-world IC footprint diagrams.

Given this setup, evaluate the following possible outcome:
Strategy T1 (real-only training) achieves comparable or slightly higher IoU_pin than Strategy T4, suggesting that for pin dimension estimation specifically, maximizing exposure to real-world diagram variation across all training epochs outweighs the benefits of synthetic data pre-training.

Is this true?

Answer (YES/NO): NO